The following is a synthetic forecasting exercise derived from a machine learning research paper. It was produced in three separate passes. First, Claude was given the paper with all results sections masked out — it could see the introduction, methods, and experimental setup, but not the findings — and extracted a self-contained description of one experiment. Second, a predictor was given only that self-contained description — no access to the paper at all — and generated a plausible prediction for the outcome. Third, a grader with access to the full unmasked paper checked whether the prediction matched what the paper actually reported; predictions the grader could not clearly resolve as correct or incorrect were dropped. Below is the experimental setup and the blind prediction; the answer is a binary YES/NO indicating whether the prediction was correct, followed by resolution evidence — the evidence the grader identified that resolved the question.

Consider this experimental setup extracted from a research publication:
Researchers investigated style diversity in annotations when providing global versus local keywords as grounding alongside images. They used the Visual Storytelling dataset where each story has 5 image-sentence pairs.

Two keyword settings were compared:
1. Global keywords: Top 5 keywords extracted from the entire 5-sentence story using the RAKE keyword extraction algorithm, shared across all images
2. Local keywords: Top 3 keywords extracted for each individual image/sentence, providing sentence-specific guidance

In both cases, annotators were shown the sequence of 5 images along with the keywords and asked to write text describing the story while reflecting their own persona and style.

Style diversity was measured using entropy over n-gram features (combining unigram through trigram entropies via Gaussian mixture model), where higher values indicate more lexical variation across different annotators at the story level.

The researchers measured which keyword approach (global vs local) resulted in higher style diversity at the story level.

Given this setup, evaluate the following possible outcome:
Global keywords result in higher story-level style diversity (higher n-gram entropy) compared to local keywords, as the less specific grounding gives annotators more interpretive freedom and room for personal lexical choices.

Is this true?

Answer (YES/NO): NO